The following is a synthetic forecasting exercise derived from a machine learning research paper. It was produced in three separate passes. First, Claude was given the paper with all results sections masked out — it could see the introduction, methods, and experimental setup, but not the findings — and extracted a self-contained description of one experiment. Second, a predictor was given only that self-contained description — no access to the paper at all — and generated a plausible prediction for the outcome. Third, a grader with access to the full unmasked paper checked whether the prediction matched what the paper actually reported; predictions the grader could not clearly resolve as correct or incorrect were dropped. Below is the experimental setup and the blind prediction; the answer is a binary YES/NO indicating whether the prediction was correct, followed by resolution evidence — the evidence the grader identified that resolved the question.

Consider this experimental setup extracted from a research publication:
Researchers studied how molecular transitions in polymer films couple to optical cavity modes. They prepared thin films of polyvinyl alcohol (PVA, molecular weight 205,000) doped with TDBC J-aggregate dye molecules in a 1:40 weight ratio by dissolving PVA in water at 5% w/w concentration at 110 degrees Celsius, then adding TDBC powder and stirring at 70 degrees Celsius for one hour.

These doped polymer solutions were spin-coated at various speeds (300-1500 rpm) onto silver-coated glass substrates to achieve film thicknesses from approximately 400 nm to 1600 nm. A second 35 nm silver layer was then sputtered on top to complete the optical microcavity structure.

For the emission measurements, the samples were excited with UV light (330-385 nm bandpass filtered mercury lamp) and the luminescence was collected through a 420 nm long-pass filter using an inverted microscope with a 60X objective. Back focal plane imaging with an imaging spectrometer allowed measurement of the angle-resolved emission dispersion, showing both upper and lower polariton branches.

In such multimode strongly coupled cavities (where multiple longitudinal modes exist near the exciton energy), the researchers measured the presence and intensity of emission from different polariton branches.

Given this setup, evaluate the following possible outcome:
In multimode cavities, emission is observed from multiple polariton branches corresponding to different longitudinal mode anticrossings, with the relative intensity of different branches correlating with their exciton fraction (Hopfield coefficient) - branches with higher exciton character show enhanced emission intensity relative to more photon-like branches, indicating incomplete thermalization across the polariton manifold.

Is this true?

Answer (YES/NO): NO